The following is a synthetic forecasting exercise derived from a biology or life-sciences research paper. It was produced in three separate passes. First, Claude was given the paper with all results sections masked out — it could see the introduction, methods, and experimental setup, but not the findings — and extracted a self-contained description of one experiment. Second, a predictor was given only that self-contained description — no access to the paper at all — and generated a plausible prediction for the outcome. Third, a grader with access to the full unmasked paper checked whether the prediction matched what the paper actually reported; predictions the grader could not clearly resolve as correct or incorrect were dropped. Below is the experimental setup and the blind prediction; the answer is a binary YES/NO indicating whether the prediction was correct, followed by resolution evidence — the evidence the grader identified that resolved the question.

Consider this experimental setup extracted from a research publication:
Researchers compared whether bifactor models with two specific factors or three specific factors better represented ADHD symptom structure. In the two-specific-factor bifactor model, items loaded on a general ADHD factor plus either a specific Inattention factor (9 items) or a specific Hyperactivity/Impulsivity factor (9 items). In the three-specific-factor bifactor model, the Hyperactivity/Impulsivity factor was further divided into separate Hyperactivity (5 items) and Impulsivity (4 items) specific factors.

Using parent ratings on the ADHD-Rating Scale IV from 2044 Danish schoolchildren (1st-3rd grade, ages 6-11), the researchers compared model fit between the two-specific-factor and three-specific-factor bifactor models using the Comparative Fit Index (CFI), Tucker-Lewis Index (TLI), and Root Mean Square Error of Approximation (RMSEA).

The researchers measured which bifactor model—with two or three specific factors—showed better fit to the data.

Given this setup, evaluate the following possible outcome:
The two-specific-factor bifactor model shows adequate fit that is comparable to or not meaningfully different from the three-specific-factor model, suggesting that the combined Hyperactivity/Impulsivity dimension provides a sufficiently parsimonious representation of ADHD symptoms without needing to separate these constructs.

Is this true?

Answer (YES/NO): YES